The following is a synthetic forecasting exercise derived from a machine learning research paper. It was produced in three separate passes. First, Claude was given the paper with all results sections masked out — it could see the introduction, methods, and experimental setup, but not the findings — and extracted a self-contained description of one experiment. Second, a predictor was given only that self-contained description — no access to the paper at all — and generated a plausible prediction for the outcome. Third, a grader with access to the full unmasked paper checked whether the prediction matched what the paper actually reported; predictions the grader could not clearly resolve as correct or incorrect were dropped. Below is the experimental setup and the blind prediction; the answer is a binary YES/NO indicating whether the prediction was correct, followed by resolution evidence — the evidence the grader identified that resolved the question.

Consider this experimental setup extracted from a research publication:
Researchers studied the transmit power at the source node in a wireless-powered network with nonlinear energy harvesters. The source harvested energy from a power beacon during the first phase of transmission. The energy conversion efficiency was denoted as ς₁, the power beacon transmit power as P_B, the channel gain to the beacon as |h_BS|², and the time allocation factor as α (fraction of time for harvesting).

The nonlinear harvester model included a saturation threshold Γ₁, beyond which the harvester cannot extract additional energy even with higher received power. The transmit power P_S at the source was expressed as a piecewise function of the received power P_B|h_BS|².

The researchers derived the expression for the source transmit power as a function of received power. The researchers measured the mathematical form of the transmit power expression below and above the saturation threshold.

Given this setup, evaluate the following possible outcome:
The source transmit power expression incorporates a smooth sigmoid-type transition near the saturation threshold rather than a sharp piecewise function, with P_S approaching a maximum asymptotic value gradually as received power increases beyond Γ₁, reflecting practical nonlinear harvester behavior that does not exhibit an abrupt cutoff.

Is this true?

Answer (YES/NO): NO